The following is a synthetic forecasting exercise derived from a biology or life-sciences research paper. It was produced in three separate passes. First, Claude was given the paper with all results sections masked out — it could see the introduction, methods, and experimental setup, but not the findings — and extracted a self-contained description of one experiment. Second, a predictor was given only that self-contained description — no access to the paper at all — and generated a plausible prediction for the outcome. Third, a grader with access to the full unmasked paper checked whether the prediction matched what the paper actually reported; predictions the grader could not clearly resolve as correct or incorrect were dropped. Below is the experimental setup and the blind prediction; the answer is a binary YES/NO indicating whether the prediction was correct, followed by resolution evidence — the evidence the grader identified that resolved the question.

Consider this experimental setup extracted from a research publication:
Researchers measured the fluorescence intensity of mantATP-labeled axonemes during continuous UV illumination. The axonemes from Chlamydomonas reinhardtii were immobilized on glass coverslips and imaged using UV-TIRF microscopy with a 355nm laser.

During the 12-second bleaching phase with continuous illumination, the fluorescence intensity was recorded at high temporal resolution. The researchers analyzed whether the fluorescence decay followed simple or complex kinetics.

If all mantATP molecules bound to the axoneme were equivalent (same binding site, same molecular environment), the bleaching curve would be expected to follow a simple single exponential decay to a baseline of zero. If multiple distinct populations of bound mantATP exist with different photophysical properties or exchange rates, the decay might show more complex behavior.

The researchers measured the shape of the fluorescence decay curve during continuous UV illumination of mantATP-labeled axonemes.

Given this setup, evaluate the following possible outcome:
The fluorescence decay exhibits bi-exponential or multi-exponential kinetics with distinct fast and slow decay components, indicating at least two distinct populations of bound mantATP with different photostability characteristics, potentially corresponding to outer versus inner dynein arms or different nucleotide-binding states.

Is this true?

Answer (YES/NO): NO